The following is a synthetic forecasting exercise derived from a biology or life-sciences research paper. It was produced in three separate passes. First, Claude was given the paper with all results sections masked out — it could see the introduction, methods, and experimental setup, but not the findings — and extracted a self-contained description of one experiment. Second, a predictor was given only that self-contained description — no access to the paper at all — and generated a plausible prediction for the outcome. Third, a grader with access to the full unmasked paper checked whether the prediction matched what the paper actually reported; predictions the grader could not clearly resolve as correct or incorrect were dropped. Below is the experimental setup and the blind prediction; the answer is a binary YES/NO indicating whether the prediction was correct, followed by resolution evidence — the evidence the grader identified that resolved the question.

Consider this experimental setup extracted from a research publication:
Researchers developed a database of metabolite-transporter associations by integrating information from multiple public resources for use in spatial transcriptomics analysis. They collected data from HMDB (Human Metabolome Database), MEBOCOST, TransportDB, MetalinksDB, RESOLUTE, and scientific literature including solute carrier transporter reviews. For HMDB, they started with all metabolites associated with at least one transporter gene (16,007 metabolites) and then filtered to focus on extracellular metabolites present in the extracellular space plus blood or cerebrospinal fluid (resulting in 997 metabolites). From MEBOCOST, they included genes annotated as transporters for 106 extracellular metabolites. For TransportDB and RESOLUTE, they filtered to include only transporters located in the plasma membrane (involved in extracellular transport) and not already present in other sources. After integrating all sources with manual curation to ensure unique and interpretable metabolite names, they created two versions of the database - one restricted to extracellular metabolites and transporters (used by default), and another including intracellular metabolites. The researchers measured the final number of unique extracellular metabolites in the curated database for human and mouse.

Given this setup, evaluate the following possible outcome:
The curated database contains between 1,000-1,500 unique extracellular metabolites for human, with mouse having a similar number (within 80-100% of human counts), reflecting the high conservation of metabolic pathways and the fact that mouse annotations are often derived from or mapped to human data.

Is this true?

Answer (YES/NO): NO